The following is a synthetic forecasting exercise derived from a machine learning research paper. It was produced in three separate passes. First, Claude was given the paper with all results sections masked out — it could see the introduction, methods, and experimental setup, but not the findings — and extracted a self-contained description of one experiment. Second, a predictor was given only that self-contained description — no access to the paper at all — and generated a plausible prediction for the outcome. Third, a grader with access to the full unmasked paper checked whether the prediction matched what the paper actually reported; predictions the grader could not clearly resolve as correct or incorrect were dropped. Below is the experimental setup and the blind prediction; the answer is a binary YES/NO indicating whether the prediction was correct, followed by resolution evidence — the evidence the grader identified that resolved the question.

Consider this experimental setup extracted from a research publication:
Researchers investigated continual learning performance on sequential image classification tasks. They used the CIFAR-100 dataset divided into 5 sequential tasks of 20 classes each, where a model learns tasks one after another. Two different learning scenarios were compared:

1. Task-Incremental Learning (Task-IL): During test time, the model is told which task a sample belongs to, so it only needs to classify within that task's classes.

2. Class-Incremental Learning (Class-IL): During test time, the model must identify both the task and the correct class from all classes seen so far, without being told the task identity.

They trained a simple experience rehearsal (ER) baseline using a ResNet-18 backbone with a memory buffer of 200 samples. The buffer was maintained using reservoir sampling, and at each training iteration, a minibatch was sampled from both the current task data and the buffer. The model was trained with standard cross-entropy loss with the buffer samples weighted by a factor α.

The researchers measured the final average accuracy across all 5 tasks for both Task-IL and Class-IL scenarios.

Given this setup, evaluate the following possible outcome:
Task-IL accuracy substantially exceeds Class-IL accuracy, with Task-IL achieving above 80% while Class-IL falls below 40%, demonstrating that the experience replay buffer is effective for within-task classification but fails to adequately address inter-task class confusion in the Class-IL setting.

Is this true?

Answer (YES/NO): NO